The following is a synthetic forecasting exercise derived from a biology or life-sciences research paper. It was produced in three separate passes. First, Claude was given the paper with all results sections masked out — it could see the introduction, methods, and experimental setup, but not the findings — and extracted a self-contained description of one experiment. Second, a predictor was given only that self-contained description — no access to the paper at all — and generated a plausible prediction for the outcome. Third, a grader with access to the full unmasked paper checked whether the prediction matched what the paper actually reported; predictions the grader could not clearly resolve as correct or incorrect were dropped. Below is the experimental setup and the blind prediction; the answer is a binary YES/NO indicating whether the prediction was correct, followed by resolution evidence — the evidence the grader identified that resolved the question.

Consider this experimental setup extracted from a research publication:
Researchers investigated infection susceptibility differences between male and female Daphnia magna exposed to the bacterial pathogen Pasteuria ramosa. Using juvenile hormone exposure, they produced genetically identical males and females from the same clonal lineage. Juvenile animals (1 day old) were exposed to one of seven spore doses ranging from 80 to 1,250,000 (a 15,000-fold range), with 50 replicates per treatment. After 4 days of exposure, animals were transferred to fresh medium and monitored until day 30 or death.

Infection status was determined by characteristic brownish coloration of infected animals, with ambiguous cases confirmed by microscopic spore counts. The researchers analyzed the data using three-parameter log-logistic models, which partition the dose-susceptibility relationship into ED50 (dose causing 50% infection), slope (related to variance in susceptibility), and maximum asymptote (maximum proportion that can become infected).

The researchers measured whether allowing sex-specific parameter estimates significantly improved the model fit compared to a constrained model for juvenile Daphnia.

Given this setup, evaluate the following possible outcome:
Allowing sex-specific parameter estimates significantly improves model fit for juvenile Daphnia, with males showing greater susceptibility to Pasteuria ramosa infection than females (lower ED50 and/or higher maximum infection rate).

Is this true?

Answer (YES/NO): NO